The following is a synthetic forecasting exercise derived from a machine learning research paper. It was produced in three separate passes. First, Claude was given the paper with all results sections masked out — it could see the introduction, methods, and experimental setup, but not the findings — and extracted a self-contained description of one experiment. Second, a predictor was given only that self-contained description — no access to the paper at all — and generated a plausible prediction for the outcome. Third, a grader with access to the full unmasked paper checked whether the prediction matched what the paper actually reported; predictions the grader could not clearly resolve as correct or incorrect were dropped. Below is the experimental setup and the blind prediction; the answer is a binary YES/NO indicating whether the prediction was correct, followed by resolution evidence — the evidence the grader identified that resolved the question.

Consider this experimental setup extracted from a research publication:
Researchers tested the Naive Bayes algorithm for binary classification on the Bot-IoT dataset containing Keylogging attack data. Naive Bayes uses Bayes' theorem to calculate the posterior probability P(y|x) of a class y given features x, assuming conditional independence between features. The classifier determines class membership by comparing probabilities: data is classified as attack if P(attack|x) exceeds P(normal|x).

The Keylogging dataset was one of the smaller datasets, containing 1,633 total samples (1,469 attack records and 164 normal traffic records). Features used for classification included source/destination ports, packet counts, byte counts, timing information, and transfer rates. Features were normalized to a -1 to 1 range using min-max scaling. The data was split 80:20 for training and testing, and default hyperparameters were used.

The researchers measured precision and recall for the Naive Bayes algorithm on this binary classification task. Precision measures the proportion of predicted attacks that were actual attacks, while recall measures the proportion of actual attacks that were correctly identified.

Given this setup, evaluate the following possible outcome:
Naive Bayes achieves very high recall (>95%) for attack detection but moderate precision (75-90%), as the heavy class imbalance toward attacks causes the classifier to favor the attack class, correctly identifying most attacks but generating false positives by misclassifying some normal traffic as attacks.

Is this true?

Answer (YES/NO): NO